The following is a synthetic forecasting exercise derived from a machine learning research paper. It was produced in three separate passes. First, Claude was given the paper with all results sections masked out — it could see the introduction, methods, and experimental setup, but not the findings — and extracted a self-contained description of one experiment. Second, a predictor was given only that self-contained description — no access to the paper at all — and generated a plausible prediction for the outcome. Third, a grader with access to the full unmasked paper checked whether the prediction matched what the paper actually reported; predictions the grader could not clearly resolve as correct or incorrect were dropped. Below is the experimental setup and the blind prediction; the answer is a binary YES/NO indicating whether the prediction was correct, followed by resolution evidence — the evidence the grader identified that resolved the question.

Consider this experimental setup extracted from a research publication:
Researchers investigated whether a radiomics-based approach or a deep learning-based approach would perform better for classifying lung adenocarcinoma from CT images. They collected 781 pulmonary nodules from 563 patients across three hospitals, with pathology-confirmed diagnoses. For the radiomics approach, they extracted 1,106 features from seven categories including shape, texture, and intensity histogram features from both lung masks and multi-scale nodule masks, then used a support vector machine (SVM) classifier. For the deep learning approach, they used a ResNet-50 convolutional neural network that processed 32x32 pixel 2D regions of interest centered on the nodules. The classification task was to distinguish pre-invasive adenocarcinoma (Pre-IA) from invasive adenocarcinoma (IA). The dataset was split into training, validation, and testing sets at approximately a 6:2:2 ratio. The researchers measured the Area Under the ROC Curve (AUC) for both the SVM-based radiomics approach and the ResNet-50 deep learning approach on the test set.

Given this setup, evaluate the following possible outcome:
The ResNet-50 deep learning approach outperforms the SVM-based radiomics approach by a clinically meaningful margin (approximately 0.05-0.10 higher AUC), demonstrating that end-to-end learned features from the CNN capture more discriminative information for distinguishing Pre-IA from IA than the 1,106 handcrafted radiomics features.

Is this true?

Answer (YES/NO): NO